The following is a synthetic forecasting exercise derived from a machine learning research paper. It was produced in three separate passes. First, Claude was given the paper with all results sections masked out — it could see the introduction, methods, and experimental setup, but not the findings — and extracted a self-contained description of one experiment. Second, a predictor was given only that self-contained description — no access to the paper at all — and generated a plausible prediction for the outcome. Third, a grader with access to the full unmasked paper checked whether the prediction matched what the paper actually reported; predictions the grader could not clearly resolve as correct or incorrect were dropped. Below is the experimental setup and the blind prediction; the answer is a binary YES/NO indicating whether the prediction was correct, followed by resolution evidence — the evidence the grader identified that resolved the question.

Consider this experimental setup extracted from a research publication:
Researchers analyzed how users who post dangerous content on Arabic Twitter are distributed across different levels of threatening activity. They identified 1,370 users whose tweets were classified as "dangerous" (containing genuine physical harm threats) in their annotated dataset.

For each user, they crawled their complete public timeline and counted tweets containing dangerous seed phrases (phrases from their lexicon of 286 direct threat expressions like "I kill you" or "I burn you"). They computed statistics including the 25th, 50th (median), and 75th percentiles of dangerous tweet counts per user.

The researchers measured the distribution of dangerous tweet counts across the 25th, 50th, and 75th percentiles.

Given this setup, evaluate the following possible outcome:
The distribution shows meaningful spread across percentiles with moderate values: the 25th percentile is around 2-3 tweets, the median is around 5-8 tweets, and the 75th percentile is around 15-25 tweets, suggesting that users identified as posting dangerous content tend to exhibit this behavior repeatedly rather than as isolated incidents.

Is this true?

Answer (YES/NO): NO